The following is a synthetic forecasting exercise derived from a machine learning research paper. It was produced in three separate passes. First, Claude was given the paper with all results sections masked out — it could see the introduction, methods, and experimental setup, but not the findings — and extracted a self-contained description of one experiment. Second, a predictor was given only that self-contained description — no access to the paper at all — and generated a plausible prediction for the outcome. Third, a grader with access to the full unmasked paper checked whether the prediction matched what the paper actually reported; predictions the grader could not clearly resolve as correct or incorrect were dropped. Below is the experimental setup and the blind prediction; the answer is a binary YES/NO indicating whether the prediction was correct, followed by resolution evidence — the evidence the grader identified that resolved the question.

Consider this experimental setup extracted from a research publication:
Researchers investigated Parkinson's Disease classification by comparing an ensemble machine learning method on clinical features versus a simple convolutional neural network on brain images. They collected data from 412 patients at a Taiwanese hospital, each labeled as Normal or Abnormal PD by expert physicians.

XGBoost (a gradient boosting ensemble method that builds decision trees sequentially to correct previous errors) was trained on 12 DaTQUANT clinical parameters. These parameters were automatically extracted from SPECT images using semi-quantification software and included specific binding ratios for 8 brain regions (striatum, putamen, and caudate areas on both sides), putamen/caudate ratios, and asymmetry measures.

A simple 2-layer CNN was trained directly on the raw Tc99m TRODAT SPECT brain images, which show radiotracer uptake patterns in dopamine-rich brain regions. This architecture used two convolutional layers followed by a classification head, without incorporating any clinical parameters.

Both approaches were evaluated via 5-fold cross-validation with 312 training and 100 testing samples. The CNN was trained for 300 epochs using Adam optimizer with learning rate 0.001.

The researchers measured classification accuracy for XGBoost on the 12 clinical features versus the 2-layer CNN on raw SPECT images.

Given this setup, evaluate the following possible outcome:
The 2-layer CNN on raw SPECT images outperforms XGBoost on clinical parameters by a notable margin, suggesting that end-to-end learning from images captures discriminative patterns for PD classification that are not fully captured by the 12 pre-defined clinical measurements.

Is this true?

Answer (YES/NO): YES